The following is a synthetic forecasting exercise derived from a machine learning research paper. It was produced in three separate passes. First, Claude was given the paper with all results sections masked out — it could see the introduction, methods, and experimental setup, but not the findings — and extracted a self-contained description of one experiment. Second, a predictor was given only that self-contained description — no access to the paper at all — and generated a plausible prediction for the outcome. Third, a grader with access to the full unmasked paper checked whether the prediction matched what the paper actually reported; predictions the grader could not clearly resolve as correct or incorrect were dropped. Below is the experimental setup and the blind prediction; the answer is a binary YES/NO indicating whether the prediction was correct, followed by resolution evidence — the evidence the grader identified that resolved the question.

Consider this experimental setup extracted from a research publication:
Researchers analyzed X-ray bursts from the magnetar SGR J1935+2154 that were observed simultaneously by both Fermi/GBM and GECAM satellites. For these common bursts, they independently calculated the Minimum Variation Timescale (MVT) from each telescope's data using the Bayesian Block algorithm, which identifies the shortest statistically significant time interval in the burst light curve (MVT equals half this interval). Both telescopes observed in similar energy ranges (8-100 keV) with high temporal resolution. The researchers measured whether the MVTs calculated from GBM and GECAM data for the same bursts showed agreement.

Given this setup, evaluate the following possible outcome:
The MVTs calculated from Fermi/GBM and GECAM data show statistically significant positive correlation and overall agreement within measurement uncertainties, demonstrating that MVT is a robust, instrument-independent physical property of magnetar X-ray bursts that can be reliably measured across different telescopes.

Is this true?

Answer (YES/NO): NO